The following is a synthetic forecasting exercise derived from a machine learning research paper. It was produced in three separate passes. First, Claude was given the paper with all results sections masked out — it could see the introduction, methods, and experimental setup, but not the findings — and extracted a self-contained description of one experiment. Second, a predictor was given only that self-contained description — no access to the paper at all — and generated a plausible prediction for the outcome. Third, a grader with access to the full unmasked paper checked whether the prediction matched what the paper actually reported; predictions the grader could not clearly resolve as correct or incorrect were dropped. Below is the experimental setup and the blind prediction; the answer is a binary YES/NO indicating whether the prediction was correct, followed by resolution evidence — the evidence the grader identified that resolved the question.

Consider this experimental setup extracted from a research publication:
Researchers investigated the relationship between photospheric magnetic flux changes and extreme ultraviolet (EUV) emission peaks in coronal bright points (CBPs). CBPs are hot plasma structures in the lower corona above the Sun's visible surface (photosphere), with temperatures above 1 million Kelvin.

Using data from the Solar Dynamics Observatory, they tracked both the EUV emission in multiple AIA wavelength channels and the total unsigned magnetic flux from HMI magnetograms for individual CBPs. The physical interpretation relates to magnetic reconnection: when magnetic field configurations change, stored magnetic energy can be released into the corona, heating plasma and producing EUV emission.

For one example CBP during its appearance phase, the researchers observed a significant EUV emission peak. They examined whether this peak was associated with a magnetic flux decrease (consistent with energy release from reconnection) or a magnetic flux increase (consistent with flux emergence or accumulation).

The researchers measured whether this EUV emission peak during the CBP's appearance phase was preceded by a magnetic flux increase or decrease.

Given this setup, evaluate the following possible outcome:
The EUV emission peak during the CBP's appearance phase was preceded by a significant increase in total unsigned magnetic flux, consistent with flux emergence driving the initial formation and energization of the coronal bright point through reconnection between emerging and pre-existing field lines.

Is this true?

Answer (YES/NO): NO